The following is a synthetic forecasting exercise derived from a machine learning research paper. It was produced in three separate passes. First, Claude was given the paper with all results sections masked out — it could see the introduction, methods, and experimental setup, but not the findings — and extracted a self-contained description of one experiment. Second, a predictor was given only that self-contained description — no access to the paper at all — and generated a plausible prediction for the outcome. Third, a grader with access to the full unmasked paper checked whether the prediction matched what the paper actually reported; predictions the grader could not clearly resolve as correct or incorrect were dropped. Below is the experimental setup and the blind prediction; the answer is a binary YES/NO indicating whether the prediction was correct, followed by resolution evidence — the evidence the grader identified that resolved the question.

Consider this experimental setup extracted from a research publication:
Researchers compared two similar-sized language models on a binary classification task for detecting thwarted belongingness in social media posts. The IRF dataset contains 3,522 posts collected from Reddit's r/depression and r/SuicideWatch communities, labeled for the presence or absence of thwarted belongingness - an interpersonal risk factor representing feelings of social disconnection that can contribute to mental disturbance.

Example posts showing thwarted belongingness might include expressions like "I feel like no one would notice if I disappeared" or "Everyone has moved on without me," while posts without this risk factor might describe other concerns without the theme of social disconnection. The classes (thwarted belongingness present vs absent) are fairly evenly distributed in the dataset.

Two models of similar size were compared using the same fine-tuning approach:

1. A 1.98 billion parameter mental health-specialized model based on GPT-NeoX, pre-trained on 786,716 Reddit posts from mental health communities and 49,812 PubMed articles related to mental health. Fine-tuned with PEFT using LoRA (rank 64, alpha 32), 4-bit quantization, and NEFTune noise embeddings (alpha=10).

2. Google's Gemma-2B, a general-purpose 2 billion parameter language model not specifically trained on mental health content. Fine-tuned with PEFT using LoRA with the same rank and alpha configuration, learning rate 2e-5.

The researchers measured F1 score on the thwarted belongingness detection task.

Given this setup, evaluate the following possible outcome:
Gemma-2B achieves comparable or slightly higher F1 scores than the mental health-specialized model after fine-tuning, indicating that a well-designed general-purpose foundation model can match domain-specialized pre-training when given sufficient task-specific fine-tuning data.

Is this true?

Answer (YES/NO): NO